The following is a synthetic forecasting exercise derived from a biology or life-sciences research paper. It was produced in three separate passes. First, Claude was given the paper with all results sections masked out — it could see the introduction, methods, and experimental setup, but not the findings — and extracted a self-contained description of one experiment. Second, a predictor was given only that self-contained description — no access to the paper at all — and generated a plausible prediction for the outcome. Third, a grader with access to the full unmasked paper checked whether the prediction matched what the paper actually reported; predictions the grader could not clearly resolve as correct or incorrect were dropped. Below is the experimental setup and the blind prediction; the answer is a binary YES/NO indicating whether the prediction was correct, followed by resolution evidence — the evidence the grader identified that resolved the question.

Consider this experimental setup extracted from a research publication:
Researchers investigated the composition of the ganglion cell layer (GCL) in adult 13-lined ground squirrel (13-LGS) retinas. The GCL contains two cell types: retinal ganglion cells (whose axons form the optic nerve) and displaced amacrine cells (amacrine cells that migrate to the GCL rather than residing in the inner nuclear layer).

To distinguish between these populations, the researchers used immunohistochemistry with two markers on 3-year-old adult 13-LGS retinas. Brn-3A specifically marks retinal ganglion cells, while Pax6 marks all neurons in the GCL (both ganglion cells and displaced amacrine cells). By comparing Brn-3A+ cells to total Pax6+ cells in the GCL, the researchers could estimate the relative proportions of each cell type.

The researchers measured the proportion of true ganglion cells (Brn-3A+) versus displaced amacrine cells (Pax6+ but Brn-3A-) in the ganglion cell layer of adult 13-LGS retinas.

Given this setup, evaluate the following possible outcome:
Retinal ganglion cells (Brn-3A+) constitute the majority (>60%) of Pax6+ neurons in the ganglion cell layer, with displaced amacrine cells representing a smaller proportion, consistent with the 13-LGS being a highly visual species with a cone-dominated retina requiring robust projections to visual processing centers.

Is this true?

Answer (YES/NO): NO